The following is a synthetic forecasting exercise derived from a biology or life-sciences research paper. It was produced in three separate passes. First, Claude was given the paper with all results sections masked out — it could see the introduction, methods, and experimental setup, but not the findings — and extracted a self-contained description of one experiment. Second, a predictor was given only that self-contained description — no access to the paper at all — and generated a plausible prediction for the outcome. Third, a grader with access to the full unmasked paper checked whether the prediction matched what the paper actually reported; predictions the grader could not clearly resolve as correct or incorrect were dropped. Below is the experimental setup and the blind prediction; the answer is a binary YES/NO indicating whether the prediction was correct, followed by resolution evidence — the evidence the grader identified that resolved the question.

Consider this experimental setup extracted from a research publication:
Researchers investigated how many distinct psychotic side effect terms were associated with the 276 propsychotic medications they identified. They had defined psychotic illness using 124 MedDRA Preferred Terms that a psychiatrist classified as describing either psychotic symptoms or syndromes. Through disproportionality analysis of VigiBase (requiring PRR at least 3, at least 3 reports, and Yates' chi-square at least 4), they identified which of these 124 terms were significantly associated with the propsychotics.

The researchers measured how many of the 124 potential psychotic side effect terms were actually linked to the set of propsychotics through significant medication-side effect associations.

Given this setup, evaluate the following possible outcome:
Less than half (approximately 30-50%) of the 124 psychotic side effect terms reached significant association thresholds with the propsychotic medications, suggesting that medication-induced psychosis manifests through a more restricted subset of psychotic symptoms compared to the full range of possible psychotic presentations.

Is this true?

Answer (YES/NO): NO